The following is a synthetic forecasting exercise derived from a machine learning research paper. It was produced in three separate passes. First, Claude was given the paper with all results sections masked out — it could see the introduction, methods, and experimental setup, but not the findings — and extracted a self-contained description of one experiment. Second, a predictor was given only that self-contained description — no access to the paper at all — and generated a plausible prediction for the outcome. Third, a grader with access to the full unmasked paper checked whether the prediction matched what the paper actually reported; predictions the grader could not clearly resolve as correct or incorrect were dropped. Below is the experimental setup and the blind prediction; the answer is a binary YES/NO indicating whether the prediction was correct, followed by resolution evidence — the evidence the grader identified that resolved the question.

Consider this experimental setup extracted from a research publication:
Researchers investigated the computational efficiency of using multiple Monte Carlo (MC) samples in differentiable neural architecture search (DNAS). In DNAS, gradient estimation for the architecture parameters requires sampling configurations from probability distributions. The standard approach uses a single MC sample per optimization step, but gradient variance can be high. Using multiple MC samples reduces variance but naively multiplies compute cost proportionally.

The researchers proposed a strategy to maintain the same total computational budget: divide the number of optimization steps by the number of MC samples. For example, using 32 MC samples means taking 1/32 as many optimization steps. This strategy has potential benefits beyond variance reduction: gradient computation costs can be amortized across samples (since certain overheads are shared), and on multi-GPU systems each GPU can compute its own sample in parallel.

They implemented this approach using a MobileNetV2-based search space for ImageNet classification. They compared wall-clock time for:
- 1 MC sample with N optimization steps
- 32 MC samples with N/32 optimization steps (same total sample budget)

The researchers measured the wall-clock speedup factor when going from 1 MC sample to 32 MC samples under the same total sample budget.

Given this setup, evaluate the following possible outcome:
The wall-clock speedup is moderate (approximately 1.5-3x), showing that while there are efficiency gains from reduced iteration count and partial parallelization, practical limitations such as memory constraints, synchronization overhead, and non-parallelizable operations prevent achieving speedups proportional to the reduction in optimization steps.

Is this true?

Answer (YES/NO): NO